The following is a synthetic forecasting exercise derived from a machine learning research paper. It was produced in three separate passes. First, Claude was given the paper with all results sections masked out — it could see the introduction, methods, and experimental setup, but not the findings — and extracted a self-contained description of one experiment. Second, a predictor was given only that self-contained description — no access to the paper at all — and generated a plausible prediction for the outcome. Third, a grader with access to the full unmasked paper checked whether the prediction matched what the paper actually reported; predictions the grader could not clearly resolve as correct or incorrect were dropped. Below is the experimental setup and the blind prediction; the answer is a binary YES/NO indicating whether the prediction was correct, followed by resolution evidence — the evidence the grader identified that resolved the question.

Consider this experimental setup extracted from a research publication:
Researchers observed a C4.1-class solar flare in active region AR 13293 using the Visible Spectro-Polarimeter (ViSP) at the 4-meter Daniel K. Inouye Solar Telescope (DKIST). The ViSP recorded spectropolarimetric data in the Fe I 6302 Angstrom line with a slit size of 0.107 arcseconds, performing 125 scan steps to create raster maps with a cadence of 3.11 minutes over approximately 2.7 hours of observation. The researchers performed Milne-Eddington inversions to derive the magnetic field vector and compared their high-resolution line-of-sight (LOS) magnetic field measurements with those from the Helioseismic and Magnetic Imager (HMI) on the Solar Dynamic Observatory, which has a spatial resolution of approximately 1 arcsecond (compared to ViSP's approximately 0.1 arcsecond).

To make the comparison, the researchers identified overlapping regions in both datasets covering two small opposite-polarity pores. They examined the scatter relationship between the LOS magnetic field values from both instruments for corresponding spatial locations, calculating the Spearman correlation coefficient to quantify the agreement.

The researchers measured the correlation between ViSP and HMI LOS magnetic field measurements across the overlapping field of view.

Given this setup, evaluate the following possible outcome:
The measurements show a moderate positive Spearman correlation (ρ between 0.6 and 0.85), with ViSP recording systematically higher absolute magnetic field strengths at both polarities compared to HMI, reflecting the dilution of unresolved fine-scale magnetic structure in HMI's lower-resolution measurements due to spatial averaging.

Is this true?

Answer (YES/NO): NO